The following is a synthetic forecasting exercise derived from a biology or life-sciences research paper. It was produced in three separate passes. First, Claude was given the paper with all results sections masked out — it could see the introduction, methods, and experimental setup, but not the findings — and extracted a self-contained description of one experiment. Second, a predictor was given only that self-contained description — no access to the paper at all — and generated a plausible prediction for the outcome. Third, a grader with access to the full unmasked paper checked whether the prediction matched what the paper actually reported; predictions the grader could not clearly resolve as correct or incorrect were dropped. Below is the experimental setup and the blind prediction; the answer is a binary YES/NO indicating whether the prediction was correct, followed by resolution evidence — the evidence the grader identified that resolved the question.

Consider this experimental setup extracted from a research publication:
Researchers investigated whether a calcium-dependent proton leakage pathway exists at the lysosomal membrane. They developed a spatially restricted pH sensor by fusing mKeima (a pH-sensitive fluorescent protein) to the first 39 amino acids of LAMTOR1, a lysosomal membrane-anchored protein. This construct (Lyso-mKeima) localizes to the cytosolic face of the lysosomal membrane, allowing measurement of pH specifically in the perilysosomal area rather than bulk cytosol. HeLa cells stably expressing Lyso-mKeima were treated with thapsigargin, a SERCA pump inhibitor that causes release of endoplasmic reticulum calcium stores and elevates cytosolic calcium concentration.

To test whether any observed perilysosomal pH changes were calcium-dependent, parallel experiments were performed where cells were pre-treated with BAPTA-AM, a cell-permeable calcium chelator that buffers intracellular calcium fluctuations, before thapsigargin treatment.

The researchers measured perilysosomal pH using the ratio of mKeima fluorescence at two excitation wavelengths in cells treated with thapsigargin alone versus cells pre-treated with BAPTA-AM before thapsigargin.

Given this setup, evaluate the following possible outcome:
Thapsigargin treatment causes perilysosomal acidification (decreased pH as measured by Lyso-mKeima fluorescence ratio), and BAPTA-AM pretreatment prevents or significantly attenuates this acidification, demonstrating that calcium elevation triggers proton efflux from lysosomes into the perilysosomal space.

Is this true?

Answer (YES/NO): YES